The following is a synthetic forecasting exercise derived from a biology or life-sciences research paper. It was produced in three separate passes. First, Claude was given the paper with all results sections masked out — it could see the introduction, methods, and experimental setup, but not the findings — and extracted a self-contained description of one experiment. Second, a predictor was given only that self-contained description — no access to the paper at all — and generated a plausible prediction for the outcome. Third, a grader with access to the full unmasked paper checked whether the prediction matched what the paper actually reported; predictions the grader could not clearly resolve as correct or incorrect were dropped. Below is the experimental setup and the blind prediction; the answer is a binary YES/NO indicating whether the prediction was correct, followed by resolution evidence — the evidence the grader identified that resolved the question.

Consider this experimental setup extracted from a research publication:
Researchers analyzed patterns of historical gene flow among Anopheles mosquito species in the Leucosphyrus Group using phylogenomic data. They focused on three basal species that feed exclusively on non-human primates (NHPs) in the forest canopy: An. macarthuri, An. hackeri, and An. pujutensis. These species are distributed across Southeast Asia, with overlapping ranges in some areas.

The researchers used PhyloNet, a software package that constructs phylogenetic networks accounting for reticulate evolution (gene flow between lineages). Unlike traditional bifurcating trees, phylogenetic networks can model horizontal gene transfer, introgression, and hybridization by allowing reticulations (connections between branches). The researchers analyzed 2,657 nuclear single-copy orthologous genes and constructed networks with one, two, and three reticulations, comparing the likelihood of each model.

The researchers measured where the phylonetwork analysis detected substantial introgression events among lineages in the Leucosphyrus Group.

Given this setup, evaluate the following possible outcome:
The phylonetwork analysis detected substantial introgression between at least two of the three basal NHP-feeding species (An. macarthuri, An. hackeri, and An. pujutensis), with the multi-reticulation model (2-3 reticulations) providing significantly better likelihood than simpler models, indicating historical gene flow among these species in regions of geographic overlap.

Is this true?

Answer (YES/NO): YES